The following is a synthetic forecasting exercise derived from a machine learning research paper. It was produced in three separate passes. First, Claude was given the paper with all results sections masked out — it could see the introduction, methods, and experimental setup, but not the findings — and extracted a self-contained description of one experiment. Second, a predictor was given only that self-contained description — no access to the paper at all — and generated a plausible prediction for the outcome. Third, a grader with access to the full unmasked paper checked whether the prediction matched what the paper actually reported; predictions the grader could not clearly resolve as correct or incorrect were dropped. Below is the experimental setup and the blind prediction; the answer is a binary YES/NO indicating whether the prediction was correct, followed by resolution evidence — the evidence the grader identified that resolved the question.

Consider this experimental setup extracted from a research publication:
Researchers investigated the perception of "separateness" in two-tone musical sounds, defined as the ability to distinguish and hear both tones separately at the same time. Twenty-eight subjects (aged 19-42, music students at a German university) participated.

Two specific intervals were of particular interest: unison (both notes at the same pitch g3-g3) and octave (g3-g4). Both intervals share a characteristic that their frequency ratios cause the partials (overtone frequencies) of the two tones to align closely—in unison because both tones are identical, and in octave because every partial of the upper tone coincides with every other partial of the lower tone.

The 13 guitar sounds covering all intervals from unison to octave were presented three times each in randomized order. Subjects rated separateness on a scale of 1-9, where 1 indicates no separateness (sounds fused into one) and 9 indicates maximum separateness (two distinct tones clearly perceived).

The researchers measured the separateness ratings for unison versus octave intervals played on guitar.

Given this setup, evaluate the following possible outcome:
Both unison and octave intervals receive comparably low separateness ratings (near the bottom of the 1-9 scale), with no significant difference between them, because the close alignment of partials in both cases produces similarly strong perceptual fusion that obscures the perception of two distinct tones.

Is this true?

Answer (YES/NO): YES